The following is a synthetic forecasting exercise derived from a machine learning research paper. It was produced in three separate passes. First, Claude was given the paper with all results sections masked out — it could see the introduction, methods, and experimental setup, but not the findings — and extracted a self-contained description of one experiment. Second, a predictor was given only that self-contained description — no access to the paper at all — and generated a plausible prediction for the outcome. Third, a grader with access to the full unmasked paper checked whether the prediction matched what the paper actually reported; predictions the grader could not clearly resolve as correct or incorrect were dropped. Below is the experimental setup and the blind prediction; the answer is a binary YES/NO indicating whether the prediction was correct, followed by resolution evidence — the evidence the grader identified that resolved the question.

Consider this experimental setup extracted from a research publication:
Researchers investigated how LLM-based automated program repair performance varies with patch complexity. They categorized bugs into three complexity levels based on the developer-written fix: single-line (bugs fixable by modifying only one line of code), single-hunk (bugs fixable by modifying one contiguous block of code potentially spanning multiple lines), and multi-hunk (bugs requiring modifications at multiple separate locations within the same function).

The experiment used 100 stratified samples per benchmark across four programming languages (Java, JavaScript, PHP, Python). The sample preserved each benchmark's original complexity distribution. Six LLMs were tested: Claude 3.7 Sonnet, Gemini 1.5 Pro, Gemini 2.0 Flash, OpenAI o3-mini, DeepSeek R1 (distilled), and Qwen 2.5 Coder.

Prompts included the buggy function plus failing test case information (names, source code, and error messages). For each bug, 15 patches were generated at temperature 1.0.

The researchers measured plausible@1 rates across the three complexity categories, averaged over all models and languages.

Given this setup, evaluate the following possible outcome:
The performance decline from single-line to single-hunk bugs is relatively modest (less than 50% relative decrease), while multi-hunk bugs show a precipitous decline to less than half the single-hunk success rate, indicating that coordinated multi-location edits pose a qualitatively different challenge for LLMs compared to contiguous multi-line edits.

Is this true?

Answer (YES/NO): NO